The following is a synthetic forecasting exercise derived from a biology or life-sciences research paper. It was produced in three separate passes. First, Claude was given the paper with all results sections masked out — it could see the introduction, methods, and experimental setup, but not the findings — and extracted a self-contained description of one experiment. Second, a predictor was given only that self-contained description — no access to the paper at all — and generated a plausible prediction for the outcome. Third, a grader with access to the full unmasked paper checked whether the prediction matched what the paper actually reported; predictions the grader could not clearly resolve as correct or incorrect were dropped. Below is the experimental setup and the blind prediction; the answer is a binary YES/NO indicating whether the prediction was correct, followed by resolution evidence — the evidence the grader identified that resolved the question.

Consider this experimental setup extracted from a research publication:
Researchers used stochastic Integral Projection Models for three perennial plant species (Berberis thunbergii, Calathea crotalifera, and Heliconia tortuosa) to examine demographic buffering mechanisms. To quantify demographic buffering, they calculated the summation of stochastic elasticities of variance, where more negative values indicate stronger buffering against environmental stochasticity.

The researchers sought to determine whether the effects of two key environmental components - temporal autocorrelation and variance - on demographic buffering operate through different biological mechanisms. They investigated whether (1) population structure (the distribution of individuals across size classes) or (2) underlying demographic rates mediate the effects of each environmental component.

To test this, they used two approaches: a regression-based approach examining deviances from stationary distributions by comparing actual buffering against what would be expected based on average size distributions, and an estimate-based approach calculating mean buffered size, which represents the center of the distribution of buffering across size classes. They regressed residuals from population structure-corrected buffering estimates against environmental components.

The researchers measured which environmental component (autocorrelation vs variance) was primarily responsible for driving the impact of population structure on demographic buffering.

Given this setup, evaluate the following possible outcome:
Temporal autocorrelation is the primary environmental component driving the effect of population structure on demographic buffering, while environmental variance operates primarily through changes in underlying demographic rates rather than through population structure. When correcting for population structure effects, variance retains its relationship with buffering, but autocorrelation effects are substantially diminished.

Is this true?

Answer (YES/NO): YES